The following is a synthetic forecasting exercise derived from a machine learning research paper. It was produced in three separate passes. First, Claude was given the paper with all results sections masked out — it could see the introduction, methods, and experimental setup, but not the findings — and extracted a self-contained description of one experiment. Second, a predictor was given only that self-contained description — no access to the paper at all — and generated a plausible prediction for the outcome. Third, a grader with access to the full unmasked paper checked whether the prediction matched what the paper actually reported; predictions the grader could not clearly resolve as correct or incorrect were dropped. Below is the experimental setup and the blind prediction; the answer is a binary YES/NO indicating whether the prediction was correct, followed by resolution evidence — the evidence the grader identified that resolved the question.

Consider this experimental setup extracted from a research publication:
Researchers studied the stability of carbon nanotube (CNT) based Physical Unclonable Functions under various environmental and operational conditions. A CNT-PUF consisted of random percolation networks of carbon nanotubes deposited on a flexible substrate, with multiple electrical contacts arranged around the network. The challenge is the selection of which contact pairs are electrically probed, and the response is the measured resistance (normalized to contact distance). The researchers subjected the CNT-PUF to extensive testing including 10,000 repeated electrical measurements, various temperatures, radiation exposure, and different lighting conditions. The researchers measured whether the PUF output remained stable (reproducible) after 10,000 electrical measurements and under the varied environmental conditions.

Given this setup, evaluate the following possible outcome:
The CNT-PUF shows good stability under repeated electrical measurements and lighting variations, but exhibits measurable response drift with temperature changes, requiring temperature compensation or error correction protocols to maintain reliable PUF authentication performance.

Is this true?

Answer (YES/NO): NO